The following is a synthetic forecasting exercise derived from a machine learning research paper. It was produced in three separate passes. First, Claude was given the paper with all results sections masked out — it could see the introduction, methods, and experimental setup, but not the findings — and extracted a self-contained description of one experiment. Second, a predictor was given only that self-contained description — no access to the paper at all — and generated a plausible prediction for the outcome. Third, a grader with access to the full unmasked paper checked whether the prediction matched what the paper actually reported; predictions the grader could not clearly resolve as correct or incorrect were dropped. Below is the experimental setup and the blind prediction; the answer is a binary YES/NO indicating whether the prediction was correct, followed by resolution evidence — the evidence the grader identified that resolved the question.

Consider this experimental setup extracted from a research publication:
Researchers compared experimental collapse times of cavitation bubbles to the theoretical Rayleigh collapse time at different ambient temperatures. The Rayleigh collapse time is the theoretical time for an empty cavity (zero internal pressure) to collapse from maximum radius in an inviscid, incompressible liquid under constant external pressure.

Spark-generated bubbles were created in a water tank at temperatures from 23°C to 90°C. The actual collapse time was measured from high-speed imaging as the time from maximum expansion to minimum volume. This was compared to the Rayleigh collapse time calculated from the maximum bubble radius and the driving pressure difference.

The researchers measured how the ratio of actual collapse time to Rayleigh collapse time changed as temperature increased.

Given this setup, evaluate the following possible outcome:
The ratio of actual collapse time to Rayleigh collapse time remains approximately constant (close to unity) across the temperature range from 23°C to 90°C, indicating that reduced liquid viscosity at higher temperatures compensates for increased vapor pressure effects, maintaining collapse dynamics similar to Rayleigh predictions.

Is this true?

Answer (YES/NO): NO